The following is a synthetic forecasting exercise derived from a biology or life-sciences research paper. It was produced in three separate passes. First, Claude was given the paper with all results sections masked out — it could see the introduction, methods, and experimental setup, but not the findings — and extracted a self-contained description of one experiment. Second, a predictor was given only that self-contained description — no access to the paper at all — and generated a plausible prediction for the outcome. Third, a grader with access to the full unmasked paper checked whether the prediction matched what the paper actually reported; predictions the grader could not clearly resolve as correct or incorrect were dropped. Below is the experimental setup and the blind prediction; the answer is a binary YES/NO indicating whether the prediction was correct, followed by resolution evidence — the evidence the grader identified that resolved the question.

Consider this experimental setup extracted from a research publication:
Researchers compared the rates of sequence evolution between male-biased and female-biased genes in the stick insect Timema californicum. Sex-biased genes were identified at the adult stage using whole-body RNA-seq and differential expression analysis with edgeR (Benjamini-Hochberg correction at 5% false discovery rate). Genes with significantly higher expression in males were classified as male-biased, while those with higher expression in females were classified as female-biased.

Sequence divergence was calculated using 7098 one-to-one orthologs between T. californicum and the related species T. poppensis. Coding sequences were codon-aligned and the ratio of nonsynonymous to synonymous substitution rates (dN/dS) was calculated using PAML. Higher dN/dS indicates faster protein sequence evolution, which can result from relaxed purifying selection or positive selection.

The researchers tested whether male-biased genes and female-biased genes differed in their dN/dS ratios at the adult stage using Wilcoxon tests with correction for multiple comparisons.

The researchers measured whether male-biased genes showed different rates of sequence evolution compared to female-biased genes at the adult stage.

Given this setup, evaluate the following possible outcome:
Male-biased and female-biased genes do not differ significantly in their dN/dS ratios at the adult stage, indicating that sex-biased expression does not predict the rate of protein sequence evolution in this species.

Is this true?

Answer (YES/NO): NO